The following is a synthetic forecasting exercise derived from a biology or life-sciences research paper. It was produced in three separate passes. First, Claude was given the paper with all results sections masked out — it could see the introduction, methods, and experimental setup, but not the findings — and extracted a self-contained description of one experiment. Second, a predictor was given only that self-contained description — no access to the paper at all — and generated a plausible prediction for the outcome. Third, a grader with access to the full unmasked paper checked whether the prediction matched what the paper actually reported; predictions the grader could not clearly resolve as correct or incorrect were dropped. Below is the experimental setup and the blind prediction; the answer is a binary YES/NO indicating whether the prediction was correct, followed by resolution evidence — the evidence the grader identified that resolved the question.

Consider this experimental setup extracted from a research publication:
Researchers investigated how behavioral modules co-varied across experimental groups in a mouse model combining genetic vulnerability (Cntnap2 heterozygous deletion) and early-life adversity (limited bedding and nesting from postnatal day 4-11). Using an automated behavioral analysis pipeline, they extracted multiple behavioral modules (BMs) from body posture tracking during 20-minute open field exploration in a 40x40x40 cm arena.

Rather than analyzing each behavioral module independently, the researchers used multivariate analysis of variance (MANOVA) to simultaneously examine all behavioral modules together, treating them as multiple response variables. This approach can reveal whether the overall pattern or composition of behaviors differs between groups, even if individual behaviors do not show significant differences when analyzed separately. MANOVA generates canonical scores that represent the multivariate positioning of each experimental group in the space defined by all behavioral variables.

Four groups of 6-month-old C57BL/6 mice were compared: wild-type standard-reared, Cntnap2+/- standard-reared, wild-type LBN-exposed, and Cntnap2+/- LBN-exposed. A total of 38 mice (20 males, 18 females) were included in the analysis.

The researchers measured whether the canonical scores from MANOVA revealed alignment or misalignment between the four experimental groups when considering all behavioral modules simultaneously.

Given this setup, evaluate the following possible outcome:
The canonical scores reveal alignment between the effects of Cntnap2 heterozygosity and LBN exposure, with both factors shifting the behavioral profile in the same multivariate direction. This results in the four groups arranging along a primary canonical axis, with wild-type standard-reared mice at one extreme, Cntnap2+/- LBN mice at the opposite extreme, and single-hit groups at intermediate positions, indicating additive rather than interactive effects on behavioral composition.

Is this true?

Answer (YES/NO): NO